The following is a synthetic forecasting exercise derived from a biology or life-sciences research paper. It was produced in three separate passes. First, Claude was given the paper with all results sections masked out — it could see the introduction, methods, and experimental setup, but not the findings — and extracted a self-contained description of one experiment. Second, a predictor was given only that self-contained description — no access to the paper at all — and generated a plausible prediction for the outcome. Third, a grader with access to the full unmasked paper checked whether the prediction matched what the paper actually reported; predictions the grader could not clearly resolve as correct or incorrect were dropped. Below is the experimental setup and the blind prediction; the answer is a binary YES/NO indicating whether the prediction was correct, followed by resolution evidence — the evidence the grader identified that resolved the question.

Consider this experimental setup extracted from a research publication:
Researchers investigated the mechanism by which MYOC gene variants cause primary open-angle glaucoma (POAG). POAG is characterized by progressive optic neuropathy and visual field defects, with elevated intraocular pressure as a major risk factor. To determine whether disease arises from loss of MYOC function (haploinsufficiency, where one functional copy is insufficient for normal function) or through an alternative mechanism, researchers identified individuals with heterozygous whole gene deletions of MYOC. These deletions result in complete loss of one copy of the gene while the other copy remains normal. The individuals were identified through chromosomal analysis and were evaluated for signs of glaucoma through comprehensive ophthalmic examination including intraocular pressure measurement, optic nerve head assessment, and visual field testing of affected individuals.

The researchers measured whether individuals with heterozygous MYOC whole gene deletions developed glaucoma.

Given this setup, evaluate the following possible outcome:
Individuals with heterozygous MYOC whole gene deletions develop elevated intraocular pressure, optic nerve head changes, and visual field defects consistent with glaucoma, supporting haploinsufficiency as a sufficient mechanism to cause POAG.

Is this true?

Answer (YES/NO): NO